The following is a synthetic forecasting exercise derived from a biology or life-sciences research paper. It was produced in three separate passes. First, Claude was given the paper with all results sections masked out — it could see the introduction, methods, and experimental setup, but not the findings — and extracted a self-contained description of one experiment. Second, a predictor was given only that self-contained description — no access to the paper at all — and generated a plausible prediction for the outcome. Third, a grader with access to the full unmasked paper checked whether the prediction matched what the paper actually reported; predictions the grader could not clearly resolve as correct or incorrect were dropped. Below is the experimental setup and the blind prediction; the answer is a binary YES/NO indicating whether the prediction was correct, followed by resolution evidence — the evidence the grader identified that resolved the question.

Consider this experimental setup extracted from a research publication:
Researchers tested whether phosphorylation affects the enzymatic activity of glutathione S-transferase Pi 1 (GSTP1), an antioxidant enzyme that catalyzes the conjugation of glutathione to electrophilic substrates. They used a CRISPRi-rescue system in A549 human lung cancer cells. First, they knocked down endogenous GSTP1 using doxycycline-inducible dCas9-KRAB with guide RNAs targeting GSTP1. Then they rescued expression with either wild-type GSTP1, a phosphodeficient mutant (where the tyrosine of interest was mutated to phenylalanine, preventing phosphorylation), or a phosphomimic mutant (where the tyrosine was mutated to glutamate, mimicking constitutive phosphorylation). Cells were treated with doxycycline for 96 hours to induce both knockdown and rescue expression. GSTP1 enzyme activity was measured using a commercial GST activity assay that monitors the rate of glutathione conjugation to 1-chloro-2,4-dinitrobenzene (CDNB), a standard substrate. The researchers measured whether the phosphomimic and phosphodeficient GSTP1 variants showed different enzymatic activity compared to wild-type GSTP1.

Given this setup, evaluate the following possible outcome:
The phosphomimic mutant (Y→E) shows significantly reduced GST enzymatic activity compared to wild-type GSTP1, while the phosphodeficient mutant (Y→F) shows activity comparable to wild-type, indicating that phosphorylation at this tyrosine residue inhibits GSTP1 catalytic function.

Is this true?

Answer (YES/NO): NO